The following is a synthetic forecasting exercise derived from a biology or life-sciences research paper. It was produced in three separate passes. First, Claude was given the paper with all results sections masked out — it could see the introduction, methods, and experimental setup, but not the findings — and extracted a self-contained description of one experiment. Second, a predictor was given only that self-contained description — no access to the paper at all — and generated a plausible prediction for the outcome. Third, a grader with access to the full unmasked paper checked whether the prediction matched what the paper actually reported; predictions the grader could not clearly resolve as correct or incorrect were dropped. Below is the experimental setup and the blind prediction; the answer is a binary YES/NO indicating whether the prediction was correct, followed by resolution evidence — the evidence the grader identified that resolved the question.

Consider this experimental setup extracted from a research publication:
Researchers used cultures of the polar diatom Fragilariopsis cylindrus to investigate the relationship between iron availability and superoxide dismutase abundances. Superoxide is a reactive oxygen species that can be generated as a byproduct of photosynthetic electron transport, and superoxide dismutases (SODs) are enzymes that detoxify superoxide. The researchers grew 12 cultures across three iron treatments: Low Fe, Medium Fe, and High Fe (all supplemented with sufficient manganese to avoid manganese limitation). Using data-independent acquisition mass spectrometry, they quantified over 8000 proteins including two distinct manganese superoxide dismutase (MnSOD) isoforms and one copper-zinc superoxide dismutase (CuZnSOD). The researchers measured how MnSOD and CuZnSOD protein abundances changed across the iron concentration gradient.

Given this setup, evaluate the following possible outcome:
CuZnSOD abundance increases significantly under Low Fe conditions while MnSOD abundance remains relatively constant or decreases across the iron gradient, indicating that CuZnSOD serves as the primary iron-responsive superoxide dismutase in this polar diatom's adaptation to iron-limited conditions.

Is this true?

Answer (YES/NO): NO